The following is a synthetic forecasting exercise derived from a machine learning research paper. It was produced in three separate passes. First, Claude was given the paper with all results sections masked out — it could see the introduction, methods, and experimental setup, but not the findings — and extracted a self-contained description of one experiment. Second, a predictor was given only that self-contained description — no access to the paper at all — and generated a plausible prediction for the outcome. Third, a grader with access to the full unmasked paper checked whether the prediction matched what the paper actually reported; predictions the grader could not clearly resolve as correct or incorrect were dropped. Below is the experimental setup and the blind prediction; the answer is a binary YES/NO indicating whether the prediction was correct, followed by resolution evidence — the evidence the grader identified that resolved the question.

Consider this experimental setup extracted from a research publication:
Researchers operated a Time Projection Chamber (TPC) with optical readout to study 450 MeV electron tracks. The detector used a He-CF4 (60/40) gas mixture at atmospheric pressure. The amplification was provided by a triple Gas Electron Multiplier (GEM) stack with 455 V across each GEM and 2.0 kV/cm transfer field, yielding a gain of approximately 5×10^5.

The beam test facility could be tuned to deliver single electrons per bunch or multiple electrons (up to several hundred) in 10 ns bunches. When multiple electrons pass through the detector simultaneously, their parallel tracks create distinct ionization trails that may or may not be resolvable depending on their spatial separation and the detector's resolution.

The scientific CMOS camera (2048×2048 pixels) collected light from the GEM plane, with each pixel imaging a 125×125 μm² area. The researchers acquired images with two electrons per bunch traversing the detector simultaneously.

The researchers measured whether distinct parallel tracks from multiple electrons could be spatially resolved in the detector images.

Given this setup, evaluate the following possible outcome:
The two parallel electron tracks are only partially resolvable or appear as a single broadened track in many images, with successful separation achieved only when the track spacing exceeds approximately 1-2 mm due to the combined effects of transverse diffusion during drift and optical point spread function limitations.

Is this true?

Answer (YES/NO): NO